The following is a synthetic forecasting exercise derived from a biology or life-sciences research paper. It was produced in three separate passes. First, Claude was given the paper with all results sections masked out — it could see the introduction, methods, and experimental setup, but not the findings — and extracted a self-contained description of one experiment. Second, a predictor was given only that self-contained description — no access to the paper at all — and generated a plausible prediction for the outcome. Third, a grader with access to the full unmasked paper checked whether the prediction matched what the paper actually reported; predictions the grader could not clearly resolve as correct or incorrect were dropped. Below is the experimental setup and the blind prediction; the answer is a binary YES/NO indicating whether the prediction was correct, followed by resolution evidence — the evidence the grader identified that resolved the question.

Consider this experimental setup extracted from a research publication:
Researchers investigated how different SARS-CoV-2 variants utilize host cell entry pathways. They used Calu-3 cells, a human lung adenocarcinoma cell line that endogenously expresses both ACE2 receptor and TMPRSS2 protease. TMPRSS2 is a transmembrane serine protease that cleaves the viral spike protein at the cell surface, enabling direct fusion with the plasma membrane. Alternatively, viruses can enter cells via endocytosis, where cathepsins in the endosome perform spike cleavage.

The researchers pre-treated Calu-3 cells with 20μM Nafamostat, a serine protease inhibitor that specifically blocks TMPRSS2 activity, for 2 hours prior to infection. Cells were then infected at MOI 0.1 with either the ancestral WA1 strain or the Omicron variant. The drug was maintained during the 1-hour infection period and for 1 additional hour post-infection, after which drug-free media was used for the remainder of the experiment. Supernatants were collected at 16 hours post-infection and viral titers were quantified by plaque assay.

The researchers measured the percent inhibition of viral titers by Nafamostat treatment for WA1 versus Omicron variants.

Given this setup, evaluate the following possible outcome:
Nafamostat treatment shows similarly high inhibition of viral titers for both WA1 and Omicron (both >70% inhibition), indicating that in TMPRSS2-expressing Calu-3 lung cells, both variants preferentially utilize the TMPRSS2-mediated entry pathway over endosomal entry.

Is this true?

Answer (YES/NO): YES